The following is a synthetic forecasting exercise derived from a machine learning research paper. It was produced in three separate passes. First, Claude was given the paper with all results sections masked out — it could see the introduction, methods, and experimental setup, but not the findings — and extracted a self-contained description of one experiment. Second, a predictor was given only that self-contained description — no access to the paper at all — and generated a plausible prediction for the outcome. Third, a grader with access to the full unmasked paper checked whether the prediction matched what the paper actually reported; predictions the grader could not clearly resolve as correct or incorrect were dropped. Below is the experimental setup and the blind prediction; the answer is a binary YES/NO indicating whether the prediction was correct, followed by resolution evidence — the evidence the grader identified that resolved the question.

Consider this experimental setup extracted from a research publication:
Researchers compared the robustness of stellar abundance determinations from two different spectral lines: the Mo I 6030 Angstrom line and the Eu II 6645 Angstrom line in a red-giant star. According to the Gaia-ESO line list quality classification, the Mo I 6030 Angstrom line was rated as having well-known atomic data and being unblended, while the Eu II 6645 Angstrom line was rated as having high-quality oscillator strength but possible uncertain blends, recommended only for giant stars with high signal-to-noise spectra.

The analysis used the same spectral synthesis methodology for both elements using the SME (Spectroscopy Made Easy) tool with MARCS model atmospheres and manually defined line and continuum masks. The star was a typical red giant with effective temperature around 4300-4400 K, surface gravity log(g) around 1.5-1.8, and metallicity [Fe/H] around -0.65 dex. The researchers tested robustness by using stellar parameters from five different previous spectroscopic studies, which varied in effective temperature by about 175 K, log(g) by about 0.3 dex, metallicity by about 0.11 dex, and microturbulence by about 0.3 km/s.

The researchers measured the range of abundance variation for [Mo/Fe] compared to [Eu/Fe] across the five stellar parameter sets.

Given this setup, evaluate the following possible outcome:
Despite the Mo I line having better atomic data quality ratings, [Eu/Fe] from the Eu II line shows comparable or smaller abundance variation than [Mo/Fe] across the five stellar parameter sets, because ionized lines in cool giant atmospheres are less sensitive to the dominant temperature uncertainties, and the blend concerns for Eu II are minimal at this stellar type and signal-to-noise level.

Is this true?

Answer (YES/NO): YES